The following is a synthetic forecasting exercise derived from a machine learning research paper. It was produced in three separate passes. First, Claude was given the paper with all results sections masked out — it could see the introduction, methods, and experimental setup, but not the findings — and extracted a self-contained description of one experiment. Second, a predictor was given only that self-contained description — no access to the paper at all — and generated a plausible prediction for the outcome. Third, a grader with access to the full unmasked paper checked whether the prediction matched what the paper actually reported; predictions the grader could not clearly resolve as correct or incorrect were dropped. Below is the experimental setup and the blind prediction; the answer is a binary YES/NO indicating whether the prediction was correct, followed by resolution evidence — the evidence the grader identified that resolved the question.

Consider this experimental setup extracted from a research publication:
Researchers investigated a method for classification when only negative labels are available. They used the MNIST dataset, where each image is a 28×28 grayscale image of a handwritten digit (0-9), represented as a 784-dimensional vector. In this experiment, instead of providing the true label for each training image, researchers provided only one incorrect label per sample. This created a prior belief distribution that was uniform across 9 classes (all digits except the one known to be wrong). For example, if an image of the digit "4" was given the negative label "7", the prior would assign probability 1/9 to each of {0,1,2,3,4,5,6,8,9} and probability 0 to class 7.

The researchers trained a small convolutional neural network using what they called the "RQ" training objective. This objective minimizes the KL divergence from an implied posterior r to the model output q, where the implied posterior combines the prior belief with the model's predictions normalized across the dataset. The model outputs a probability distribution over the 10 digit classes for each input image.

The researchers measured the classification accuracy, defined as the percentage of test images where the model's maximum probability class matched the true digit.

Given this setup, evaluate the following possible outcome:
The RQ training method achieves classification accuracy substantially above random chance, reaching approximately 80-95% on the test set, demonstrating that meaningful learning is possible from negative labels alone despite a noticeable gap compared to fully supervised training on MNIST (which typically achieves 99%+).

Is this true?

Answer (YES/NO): NO